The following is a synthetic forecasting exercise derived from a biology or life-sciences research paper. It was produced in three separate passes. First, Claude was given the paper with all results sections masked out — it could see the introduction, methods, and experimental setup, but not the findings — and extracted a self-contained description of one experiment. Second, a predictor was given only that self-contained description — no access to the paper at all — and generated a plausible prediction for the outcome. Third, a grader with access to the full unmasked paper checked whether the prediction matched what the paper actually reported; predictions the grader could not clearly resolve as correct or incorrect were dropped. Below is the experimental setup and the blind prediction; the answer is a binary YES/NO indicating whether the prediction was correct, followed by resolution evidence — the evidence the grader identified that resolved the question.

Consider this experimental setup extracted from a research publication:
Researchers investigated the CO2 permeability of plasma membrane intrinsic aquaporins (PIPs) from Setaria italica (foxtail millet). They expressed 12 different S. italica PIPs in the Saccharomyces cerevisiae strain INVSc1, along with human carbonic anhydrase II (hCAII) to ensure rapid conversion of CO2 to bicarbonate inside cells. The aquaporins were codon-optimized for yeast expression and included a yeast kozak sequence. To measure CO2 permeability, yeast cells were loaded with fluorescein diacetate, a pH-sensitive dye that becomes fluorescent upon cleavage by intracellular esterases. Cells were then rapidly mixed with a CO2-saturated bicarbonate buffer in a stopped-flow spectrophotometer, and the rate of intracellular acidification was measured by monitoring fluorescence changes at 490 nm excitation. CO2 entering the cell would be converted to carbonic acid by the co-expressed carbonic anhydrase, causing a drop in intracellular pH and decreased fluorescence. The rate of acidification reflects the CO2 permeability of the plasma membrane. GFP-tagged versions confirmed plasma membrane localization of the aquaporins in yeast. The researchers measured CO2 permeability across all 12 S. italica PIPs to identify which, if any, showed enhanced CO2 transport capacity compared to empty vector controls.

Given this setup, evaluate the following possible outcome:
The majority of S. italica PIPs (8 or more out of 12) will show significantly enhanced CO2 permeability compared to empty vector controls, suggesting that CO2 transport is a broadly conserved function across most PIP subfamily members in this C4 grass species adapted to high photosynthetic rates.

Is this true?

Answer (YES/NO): NO